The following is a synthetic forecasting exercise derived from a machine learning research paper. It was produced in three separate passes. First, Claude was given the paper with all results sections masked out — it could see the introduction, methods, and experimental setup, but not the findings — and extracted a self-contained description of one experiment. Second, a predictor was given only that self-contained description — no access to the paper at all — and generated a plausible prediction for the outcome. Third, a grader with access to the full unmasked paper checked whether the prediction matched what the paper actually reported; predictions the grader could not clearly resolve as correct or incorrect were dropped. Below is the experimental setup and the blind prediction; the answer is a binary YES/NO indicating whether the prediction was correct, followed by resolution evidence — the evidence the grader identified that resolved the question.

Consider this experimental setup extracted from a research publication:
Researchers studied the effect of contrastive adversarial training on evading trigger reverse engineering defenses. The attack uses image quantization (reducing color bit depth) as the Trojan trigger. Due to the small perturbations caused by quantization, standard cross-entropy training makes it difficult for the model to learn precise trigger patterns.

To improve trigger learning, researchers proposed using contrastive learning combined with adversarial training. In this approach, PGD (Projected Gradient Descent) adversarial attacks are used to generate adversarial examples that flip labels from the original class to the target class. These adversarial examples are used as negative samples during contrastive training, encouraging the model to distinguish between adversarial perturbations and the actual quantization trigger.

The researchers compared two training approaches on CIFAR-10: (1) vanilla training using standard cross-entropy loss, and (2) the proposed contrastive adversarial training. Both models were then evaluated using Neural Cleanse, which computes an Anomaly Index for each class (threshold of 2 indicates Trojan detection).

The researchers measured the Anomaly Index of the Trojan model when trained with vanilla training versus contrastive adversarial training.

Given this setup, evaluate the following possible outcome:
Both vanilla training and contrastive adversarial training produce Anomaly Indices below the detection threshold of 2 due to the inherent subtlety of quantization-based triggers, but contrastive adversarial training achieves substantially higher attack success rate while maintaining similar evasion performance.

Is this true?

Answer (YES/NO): NO